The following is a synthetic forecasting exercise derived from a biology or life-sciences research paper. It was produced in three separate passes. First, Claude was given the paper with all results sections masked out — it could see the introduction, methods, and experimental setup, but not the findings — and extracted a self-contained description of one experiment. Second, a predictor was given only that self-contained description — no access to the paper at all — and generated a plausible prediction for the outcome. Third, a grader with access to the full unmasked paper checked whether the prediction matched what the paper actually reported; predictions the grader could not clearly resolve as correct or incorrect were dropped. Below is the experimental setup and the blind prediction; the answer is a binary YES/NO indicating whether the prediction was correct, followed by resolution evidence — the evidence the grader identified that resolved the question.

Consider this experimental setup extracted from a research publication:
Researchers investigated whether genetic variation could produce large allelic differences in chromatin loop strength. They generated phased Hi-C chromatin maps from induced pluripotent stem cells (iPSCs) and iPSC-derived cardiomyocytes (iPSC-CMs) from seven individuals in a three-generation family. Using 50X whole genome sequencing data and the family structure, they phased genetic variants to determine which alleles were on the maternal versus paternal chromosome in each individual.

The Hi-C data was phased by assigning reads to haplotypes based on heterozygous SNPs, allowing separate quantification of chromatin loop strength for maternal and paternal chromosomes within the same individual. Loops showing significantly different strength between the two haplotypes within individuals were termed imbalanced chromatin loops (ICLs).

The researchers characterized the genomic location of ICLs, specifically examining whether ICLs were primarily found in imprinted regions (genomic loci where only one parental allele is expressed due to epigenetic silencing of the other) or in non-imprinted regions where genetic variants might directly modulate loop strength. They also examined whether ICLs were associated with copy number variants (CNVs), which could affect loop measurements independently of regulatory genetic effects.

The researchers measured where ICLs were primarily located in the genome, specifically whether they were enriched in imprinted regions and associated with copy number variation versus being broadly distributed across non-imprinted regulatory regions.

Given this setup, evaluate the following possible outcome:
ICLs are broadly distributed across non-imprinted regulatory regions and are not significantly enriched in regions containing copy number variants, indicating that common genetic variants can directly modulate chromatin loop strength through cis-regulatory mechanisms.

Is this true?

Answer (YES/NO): NO